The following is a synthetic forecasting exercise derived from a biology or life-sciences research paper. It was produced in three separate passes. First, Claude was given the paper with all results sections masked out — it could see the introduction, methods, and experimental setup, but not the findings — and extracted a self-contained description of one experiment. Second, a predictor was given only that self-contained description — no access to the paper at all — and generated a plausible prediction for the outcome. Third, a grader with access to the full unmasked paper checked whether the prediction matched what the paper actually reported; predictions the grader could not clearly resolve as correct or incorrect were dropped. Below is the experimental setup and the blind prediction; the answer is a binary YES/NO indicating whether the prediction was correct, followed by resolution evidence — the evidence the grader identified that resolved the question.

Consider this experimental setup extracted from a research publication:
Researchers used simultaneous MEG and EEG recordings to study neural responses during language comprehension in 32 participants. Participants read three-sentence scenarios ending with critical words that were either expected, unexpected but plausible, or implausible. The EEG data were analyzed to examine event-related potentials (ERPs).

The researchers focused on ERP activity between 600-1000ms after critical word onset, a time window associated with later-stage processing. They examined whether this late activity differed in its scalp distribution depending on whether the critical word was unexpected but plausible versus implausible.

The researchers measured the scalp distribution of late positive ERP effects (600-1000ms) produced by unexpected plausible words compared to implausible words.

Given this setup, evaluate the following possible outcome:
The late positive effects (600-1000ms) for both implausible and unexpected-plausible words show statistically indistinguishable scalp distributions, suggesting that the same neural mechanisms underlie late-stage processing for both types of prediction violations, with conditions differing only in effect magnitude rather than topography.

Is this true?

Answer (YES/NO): NO